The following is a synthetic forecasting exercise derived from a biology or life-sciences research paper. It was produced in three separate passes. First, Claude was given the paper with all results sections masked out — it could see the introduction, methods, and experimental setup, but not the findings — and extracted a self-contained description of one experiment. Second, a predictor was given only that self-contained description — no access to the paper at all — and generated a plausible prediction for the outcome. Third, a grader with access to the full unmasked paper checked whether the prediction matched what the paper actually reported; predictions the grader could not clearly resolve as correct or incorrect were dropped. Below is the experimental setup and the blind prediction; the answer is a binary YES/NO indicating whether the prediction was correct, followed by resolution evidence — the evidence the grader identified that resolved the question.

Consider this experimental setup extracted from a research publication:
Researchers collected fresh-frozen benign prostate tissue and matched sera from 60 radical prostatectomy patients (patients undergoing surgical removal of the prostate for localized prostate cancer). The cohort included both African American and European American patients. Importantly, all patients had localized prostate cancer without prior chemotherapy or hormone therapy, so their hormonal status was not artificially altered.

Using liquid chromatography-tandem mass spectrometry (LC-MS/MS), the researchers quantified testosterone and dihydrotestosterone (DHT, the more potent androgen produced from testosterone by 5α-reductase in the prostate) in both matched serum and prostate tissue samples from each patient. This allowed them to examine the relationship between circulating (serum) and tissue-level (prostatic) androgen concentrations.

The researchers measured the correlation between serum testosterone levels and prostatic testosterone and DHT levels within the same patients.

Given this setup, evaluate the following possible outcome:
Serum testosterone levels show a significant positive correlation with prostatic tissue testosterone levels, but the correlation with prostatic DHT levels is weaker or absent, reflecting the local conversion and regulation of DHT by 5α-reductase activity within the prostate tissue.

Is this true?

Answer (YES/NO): NO